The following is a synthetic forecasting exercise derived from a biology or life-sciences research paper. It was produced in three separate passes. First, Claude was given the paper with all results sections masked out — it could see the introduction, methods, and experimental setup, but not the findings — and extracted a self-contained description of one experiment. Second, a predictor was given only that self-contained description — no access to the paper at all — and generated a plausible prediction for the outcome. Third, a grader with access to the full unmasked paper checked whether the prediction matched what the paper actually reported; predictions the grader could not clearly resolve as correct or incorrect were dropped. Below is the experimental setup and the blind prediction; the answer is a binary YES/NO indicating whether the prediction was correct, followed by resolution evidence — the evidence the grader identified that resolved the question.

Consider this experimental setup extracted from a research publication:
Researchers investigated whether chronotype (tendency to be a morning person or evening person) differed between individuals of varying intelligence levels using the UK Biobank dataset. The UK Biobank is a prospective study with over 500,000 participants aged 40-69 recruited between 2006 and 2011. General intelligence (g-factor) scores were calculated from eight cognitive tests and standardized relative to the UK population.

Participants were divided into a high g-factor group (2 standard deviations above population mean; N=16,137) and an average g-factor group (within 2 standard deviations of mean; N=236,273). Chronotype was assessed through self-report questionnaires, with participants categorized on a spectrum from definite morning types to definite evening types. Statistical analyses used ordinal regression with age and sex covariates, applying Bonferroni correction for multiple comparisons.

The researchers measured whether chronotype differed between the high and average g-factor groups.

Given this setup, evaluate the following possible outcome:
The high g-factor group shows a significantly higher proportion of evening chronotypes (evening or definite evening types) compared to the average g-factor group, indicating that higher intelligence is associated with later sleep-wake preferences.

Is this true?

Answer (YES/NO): YES